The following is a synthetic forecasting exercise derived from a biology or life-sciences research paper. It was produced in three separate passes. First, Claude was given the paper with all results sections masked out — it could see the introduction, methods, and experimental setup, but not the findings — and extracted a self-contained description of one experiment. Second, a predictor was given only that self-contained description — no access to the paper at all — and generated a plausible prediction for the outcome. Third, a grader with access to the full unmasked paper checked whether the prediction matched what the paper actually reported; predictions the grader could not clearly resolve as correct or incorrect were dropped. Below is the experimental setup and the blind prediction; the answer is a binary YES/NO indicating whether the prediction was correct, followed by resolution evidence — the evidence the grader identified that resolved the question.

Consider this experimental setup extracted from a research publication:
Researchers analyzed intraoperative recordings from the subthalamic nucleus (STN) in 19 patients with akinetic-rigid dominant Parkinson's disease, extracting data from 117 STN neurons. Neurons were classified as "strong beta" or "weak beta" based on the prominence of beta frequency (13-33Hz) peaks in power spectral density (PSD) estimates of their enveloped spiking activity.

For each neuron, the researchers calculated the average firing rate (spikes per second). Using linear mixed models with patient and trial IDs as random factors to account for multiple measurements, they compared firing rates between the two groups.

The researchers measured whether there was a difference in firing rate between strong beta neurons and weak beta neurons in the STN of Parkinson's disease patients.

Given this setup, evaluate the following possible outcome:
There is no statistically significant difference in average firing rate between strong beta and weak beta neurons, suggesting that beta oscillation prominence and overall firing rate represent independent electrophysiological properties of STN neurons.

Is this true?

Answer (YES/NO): NO